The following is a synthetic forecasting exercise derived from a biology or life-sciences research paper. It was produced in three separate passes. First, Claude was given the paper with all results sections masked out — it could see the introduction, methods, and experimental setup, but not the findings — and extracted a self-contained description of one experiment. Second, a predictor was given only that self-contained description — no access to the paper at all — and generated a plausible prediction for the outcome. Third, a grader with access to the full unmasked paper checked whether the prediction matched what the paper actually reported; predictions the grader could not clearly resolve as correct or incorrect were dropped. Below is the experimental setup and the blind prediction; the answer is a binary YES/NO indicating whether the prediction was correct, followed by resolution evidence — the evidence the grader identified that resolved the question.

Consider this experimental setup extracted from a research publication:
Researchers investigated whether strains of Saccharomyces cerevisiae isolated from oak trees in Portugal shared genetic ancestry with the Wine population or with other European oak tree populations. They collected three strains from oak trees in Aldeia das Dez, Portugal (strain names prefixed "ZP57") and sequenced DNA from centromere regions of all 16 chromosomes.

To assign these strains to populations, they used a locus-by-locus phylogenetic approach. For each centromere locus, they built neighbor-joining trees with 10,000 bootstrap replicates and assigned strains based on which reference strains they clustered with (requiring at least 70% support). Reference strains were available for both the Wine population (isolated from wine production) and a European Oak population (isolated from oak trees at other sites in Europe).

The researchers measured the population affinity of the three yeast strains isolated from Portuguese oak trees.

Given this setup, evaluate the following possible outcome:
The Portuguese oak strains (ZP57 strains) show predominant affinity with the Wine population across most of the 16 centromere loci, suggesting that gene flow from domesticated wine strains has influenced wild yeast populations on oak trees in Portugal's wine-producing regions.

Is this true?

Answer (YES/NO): YES